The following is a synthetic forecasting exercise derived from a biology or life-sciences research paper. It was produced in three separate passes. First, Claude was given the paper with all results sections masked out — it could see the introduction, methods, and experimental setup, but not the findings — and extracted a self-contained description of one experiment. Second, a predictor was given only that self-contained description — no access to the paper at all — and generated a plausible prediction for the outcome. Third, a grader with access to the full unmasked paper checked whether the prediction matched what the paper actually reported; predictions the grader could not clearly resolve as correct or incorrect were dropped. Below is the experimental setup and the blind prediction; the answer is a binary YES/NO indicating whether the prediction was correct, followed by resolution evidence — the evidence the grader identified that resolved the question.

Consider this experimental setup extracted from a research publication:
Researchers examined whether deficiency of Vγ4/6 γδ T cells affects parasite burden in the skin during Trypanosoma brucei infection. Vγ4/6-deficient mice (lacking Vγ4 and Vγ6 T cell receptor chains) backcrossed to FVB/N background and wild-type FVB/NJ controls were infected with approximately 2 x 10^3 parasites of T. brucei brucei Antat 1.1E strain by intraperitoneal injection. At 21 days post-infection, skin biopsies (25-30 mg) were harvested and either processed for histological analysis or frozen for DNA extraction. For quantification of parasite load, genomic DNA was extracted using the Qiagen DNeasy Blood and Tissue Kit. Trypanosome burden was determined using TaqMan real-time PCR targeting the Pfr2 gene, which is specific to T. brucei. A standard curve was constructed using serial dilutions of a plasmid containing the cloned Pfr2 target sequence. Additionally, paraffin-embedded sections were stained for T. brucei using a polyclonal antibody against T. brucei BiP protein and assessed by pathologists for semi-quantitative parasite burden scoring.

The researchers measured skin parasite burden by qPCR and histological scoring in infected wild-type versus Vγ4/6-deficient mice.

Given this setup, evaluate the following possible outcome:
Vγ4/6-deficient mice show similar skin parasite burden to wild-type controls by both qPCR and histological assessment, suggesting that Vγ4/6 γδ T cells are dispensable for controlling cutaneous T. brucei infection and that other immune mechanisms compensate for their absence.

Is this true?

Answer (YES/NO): YES